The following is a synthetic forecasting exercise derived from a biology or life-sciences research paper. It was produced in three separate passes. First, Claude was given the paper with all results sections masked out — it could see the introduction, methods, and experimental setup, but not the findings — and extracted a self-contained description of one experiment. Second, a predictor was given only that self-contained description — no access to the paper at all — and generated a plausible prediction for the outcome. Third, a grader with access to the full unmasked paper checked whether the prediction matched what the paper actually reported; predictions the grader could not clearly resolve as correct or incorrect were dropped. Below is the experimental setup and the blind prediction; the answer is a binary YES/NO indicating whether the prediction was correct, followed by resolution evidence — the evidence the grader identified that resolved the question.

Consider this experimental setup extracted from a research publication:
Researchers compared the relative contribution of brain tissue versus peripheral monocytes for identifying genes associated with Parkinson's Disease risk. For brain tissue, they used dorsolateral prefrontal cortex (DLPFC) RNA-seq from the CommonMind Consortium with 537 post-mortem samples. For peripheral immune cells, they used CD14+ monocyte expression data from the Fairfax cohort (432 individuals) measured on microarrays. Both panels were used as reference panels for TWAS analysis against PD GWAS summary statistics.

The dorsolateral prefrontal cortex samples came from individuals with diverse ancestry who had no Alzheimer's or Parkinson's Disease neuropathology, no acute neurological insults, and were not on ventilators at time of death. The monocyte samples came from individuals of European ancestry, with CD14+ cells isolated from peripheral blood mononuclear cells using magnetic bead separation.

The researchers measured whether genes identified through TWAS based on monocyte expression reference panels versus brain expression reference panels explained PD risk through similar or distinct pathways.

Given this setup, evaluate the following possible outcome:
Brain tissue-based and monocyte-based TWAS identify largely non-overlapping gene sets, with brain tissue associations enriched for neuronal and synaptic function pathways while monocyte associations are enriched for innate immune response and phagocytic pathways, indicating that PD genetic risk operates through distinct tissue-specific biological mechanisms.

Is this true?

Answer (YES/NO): NO